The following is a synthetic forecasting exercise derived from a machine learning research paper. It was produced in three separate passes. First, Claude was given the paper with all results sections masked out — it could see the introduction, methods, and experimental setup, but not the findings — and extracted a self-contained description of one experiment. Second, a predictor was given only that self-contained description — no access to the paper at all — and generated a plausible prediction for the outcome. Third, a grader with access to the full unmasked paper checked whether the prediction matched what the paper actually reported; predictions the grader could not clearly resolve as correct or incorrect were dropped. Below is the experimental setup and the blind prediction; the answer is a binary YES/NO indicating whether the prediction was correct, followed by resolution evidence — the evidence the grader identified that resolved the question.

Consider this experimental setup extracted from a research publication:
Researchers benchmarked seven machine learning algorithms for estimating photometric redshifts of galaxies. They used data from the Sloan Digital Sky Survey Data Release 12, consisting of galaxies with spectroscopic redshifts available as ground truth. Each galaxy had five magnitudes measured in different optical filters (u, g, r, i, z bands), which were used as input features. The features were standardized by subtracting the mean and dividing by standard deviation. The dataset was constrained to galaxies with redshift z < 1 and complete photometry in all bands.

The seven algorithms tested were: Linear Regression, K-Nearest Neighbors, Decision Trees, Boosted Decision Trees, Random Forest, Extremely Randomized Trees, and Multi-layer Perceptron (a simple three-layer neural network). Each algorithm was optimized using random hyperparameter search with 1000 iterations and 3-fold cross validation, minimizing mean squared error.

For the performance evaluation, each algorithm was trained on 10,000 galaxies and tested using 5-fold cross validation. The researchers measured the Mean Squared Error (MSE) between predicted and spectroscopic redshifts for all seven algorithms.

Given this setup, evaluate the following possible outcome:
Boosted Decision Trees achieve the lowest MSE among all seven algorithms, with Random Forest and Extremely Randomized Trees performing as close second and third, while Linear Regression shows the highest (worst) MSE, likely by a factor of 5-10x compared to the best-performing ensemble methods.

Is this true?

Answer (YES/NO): NO